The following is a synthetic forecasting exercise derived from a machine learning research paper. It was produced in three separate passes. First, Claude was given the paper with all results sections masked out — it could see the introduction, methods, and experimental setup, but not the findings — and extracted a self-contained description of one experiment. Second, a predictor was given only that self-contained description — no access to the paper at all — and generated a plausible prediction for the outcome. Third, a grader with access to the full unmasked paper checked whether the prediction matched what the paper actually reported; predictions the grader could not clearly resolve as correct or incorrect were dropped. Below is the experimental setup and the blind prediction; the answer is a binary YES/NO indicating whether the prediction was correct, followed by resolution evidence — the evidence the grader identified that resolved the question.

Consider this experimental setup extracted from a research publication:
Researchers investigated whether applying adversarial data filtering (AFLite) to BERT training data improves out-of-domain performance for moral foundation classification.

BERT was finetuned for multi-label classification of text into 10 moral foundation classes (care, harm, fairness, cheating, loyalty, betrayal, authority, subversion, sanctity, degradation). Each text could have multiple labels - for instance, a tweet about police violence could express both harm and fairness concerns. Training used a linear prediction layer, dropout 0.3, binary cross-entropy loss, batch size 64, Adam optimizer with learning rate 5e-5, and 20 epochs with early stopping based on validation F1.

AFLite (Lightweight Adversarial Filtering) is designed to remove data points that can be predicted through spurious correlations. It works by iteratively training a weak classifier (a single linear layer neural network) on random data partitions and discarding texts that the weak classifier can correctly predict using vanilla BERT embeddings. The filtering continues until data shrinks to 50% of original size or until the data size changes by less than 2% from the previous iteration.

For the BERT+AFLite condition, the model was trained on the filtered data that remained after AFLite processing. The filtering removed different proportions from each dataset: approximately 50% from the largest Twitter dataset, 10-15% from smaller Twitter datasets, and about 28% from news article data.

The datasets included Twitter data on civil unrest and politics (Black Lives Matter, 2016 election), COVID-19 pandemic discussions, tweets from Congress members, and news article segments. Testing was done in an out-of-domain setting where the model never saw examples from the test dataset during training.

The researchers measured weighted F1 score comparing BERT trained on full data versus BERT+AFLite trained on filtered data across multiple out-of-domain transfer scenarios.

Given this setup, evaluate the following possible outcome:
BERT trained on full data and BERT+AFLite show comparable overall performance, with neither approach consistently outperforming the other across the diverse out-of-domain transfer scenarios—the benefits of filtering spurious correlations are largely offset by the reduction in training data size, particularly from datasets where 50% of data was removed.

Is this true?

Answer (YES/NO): NO